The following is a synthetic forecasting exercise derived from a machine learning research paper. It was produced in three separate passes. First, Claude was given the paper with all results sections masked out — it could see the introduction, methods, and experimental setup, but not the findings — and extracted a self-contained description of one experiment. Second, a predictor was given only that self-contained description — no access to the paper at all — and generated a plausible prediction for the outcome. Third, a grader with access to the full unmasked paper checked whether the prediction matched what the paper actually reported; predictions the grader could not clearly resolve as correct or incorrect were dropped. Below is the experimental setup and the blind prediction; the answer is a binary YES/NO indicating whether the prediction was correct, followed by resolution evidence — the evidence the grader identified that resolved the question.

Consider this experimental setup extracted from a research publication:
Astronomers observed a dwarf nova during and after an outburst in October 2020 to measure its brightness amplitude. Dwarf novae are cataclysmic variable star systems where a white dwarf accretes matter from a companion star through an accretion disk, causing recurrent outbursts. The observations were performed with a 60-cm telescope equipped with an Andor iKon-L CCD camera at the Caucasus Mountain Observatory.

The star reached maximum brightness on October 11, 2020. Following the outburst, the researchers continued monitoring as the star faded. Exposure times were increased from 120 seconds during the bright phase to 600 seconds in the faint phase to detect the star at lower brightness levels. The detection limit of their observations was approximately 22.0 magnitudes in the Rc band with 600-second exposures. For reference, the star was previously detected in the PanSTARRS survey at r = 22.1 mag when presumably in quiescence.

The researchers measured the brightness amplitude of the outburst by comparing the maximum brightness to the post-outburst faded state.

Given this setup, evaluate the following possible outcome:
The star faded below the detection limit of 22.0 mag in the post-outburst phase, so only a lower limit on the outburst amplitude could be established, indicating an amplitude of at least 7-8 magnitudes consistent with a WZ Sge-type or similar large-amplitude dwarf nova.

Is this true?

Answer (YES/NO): NO